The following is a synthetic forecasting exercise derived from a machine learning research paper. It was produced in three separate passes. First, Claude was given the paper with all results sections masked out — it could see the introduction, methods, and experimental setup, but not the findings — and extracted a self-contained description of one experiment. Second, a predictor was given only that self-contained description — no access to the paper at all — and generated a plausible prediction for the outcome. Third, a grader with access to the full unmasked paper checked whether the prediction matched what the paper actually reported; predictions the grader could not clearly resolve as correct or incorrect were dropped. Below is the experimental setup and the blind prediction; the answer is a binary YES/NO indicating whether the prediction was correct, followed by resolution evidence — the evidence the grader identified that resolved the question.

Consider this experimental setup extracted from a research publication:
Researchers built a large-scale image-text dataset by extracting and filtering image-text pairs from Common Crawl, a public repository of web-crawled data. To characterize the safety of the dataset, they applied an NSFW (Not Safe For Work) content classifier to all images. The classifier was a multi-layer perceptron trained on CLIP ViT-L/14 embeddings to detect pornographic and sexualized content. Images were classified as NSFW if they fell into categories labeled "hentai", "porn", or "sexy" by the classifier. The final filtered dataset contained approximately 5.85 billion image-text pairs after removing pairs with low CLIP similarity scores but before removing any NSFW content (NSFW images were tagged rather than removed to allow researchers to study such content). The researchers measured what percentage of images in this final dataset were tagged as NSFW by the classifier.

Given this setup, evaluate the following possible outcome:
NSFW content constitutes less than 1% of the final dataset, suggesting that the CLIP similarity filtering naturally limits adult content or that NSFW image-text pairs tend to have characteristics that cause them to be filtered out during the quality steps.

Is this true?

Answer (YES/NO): NO